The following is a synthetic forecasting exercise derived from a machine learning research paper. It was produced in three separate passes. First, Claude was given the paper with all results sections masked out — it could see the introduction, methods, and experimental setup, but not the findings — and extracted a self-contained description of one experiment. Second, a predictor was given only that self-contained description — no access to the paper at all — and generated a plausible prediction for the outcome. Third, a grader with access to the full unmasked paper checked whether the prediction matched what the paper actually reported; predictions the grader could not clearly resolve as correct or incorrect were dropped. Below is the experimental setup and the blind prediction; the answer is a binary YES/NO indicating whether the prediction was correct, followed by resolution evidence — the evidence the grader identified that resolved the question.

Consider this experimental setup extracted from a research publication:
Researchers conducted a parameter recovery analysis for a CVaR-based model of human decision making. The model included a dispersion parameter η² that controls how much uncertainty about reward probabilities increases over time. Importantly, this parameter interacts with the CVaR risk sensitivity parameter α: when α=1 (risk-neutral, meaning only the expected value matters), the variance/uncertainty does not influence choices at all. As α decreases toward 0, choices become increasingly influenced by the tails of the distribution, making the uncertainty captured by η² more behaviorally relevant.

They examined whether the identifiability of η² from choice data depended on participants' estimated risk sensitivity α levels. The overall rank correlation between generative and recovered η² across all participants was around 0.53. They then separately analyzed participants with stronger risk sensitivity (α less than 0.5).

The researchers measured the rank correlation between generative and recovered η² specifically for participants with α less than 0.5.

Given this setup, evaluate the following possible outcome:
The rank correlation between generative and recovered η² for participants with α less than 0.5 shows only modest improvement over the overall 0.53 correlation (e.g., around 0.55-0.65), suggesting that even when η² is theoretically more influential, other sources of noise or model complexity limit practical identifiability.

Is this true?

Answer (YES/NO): NO